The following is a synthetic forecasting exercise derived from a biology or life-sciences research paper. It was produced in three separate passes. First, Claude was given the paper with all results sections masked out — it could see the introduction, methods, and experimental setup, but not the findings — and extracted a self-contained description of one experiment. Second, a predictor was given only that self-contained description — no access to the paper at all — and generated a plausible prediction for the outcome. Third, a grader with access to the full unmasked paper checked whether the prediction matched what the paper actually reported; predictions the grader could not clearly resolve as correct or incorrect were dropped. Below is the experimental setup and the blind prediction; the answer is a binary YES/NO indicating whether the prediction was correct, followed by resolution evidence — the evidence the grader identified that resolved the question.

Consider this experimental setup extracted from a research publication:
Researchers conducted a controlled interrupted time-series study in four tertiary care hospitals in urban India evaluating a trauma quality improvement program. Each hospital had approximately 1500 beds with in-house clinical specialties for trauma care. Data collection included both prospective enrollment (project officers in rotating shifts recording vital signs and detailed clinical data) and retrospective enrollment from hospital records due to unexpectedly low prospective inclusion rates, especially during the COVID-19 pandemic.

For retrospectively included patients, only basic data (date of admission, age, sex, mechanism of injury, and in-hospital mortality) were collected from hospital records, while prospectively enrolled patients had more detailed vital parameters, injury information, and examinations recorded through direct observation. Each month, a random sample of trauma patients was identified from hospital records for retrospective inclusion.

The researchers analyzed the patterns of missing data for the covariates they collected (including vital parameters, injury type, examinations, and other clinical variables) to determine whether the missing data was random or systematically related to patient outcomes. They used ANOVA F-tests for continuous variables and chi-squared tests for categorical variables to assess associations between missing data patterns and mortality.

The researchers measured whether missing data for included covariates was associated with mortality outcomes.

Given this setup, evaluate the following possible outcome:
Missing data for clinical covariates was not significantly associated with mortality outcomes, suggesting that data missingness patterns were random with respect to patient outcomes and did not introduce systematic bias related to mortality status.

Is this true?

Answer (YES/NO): YES